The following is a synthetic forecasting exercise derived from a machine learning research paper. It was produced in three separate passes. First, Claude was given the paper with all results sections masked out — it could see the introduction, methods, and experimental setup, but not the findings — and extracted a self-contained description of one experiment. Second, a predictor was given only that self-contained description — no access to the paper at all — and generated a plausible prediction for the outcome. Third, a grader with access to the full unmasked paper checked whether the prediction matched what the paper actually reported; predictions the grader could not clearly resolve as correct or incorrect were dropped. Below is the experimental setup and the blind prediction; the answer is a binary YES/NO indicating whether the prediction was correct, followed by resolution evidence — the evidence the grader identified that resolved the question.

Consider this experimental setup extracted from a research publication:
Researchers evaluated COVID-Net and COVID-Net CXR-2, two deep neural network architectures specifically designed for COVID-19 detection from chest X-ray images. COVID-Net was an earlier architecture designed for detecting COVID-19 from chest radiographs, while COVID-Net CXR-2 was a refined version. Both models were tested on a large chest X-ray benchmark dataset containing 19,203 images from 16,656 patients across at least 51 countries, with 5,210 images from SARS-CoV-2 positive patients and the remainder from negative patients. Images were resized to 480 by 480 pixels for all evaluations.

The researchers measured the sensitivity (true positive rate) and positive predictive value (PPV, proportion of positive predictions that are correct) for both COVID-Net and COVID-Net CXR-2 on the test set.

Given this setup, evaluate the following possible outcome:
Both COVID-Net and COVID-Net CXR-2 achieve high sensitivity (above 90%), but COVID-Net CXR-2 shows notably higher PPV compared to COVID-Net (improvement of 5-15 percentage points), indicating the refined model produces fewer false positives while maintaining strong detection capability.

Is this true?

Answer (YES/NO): NO